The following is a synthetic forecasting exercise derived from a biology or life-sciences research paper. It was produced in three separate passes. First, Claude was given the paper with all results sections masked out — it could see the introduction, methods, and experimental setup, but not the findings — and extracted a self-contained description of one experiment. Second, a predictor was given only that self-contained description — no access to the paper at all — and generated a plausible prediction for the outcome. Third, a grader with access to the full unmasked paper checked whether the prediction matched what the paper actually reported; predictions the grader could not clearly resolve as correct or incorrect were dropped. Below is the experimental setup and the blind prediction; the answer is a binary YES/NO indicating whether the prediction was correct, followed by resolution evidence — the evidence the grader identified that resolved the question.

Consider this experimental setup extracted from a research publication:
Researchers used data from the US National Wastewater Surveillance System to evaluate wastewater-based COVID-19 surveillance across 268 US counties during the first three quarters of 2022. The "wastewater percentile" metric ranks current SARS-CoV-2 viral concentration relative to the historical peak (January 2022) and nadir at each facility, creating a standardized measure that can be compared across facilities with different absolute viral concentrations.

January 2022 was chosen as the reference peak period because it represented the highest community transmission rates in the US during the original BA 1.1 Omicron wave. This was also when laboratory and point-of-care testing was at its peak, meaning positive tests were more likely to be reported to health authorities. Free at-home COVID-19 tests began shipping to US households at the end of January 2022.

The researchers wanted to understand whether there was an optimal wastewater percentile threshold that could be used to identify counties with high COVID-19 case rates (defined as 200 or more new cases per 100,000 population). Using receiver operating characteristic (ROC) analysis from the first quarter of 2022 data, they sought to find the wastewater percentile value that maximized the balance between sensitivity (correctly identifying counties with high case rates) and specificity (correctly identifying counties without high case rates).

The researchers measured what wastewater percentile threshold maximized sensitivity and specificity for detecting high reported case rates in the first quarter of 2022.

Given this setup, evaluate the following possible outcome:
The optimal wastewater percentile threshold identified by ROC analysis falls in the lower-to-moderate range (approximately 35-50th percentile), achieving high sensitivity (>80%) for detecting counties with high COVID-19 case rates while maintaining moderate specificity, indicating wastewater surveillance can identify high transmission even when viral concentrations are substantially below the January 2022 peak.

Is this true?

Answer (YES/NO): NO